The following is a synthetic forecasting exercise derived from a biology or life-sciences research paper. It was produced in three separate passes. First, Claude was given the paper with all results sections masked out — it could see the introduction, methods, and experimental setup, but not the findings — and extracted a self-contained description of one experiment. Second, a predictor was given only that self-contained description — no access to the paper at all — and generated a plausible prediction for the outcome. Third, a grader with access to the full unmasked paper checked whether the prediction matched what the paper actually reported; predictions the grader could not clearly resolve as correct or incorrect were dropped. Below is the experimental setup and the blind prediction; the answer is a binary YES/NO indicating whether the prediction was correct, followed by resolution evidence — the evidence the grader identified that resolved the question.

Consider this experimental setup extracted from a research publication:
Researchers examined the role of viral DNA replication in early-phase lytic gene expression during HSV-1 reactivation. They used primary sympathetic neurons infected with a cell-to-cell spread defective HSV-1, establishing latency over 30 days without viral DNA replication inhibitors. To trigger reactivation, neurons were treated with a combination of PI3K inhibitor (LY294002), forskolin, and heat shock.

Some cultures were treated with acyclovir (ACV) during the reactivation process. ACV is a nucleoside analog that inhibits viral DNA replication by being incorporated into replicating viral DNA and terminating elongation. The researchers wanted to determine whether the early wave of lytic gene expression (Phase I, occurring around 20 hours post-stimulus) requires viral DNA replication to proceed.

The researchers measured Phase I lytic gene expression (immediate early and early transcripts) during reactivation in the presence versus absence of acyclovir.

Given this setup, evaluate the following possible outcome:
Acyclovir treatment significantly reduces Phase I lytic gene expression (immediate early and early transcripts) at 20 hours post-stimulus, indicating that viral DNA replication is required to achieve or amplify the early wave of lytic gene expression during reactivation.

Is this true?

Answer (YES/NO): NO